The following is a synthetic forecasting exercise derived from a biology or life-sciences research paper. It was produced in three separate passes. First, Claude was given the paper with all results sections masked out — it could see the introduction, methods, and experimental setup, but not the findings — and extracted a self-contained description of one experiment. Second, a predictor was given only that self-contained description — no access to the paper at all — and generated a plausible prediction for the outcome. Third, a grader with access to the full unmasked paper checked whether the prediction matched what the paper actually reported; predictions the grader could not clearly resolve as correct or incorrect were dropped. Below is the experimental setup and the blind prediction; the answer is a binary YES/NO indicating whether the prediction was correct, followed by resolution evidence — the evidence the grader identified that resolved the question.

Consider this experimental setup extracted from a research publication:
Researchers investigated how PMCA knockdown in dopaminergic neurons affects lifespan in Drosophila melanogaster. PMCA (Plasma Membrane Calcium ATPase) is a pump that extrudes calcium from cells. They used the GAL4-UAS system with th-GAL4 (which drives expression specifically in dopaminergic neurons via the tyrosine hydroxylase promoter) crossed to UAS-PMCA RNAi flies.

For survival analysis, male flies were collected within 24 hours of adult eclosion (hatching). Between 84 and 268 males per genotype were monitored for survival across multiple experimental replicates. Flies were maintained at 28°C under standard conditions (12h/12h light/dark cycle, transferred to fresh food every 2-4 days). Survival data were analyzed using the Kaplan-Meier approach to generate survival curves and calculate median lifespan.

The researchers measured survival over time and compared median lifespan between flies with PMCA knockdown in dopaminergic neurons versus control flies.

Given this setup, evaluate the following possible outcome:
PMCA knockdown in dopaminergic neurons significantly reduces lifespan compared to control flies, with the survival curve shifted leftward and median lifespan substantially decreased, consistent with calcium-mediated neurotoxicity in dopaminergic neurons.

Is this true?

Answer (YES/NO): YES